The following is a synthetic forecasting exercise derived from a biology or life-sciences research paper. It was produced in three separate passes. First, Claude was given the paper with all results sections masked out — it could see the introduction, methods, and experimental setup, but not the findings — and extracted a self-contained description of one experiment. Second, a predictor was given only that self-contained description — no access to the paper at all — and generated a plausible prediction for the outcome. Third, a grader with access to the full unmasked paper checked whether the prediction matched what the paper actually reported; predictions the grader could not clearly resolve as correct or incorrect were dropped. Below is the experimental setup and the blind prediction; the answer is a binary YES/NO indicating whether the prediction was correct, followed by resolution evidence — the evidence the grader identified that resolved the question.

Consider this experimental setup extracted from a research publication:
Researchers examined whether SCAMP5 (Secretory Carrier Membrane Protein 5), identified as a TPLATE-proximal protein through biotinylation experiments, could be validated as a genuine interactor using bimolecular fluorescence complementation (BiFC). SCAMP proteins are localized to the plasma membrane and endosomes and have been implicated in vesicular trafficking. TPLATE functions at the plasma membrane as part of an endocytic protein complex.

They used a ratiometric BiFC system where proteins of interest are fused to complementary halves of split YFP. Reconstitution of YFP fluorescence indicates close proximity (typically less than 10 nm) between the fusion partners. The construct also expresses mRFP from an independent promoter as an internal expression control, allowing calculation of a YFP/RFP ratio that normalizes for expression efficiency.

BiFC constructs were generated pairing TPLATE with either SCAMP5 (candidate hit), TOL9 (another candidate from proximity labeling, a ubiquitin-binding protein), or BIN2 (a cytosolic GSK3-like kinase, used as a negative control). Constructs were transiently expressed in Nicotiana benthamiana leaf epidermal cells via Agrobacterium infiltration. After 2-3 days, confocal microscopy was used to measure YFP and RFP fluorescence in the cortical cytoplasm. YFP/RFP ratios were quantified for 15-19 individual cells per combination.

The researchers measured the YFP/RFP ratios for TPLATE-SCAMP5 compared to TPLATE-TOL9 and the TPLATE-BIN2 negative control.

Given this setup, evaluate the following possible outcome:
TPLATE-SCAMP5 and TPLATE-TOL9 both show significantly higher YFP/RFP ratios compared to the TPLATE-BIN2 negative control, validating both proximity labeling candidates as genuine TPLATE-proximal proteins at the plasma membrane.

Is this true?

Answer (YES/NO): YES